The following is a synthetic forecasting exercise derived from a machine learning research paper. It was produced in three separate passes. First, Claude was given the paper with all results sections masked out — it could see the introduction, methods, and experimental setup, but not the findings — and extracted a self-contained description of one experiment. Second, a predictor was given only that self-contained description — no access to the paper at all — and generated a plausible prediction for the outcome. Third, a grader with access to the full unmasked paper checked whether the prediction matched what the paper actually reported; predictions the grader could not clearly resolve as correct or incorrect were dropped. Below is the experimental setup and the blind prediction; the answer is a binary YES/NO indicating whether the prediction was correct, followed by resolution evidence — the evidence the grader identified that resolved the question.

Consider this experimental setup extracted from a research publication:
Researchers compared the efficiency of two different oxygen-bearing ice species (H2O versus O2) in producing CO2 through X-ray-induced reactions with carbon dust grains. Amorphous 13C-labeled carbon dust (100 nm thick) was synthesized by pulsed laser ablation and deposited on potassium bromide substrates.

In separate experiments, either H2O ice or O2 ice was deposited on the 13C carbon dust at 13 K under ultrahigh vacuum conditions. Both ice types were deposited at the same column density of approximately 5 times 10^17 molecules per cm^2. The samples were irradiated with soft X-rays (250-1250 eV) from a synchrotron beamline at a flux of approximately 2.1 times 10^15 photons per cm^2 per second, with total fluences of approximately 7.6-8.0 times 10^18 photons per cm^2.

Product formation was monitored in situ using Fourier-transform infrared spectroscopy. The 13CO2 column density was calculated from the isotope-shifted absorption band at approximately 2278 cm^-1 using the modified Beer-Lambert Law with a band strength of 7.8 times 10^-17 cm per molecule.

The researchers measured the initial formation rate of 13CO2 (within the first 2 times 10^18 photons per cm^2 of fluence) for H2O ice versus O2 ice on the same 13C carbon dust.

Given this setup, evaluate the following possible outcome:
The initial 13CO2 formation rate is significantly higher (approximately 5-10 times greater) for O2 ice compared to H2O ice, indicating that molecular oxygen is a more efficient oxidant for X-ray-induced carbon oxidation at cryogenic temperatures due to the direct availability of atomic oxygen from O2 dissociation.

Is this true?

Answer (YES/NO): NO